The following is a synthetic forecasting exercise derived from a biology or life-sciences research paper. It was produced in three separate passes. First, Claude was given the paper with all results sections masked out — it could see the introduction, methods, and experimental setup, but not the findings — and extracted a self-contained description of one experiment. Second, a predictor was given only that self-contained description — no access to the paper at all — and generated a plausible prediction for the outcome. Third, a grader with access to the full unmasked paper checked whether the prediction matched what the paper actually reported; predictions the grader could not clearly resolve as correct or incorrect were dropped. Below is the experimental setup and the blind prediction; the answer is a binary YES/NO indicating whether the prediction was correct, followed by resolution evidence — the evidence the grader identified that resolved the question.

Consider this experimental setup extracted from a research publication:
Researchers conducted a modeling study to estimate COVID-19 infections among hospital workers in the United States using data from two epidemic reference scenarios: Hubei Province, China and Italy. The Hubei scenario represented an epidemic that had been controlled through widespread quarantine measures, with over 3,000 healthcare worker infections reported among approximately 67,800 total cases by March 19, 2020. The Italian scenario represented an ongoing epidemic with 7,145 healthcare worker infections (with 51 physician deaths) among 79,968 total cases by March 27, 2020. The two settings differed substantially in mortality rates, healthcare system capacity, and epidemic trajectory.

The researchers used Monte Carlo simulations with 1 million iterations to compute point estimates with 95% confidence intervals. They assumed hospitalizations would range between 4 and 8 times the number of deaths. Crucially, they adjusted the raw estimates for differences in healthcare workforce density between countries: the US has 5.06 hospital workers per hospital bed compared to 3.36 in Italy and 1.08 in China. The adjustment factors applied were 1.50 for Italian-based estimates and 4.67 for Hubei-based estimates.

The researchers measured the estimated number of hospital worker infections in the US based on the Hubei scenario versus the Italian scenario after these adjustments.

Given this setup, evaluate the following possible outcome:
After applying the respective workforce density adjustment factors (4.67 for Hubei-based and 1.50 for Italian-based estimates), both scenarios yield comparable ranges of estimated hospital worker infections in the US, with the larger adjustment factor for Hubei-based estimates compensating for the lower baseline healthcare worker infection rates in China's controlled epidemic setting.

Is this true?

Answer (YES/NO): YES